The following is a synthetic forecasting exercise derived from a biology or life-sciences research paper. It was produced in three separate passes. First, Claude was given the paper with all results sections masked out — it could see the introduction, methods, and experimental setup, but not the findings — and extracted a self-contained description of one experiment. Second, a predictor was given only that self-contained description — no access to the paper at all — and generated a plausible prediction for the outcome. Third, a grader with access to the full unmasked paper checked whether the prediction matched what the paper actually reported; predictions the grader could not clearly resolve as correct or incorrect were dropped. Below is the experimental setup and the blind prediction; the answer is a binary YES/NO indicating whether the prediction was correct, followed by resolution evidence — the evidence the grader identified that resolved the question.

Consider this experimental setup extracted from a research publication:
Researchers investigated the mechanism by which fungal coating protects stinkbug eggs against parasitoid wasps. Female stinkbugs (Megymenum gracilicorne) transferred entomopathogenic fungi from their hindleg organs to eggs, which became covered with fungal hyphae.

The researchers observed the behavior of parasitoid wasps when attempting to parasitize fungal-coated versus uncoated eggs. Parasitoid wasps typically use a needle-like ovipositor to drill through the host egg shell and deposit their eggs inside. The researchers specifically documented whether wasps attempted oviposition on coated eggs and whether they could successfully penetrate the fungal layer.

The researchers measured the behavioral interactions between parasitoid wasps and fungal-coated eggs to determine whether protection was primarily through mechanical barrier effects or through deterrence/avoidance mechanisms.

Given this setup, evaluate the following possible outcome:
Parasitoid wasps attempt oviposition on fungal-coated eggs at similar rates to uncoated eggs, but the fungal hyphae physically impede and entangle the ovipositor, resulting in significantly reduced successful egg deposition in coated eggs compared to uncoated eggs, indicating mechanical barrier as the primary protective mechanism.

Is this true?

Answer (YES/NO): NO